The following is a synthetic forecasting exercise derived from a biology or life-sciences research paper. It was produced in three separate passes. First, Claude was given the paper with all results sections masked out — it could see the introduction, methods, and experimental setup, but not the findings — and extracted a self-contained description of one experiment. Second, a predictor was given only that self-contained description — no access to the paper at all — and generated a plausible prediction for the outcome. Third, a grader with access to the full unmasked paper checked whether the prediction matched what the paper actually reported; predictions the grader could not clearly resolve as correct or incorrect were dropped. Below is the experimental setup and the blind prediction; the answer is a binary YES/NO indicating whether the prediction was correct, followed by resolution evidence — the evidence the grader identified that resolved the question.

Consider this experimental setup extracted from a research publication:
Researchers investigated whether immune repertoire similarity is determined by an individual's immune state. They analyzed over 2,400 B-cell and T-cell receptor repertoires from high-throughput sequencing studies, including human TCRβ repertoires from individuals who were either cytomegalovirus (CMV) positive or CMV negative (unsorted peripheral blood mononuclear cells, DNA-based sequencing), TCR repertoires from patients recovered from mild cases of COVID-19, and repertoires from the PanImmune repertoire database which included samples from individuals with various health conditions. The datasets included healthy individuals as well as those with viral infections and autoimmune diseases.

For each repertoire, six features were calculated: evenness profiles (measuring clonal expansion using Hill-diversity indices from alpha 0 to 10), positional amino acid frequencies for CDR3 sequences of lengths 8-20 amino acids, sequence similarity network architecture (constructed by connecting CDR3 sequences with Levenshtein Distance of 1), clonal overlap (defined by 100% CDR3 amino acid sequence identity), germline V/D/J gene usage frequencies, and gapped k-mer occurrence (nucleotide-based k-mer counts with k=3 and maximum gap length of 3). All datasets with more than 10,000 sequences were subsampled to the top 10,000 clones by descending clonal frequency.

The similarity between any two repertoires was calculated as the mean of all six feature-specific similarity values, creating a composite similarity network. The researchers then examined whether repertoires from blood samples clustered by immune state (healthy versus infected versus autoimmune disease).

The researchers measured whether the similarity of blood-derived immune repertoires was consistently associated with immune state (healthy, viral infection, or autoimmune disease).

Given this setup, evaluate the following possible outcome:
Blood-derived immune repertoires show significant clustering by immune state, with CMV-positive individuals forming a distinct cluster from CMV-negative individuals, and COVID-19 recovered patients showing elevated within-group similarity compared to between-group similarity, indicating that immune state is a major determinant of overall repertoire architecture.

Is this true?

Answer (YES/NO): NO